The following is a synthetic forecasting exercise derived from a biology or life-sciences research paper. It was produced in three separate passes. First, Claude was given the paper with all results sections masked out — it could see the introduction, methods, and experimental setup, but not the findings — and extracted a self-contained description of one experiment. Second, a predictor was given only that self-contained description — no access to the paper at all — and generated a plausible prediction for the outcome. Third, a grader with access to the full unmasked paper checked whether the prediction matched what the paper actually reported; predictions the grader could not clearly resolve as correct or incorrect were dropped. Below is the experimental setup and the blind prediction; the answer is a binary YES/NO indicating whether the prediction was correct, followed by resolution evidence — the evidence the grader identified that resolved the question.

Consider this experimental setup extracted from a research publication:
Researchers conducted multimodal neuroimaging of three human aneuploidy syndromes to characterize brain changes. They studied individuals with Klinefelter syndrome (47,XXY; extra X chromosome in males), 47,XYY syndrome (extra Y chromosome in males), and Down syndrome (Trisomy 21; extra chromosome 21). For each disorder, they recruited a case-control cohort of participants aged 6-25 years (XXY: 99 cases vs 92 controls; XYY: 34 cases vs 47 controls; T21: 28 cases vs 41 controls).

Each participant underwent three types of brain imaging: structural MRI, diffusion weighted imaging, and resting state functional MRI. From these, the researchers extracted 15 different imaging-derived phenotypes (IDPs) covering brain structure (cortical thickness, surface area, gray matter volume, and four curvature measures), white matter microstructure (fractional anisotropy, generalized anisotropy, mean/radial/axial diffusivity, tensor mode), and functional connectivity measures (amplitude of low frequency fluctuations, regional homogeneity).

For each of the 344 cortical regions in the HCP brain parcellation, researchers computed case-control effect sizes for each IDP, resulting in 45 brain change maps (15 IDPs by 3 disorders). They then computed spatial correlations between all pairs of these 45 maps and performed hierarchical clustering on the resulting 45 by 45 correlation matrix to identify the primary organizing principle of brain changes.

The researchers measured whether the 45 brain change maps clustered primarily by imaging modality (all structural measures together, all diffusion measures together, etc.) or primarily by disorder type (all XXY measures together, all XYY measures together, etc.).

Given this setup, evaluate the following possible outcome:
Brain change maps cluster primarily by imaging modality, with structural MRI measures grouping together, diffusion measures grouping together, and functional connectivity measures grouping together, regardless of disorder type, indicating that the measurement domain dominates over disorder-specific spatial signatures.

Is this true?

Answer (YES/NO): YES